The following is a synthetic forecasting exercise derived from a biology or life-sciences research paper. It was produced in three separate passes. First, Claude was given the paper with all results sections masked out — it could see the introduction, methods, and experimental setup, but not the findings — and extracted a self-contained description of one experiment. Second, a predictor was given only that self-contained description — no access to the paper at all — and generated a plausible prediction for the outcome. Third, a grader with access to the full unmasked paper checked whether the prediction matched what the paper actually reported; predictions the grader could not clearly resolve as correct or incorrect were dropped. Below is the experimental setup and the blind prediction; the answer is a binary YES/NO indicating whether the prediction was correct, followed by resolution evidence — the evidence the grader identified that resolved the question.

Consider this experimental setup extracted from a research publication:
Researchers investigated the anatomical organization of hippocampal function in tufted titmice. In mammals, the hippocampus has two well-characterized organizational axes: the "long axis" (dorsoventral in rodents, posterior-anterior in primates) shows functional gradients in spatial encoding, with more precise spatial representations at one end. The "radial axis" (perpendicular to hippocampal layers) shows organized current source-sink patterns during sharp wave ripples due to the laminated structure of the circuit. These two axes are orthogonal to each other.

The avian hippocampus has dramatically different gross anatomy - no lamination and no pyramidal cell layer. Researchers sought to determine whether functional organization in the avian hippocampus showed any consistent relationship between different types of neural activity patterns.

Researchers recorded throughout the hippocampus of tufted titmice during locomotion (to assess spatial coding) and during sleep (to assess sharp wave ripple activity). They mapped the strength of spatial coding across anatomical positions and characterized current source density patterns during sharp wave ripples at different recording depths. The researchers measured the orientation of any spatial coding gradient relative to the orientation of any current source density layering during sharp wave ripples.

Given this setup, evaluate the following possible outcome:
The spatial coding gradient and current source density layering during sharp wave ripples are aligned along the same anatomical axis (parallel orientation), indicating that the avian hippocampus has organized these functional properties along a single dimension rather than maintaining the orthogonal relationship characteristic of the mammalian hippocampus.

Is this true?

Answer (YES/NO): NO